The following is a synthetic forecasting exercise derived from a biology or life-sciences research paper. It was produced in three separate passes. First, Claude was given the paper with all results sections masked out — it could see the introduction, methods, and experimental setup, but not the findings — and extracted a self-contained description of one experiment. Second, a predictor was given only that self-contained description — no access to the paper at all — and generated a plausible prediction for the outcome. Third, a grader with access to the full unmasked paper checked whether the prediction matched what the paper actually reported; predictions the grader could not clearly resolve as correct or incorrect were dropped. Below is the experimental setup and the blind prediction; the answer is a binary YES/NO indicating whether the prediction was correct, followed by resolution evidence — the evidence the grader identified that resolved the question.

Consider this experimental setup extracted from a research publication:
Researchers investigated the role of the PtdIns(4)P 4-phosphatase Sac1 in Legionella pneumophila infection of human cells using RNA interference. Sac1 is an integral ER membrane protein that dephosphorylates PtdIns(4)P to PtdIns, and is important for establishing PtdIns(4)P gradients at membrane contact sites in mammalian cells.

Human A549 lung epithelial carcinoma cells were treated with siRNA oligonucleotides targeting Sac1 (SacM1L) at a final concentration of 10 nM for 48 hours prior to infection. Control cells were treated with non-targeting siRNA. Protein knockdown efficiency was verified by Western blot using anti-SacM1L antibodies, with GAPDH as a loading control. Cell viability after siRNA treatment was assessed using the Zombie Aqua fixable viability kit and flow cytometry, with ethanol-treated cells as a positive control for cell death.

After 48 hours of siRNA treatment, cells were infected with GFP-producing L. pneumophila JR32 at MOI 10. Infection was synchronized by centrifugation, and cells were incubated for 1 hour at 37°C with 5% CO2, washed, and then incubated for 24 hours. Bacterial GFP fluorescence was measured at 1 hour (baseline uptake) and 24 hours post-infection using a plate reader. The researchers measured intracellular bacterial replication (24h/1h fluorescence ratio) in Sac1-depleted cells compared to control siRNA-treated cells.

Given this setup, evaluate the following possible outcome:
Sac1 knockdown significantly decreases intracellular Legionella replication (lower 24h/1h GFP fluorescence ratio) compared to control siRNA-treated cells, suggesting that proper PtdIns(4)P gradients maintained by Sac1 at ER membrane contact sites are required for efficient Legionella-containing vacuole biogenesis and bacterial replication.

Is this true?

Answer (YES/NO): YES